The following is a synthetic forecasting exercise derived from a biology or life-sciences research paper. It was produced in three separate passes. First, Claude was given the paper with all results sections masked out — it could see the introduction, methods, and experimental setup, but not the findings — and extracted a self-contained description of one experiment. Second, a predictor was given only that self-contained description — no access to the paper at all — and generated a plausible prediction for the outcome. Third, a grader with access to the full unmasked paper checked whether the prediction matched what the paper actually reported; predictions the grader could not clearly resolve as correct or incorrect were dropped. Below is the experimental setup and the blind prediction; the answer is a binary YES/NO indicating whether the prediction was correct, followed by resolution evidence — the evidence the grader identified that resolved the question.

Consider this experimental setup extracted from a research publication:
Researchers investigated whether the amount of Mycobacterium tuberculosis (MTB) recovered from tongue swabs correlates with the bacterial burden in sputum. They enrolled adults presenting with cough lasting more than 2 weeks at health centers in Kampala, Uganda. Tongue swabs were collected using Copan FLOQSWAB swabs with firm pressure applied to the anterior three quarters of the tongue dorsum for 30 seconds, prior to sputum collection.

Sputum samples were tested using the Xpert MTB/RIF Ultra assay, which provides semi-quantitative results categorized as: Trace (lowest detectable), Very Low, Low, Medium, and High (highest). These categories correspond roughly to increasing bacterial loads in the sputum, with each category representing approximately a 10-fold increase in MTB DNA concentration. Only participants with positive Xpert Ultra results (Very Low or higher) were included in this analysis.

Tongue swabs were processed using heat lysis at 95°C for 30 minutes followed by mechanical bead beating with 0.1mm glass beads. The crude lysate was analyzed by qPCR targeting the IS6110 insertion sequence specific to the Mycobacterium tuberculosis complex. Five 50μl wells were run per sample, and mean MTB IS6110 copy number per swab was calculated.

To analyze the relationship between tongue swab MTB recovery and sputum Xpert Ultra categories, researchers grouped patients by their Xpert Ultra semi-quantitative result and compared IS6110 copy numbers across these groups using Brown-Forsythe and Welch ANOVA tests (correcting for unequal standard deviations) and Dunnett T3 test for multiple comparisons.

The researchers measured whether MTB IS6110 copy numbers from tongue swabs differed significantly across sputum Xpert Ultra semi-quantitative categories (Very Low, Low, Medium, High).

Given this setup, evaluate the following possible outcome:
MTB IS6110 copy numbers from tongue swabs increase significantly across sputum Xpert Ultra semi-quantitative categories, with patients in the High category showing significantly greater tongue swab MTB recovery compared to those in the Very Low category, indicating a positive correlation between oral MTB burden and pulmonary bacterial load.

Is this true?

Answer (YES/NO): NO